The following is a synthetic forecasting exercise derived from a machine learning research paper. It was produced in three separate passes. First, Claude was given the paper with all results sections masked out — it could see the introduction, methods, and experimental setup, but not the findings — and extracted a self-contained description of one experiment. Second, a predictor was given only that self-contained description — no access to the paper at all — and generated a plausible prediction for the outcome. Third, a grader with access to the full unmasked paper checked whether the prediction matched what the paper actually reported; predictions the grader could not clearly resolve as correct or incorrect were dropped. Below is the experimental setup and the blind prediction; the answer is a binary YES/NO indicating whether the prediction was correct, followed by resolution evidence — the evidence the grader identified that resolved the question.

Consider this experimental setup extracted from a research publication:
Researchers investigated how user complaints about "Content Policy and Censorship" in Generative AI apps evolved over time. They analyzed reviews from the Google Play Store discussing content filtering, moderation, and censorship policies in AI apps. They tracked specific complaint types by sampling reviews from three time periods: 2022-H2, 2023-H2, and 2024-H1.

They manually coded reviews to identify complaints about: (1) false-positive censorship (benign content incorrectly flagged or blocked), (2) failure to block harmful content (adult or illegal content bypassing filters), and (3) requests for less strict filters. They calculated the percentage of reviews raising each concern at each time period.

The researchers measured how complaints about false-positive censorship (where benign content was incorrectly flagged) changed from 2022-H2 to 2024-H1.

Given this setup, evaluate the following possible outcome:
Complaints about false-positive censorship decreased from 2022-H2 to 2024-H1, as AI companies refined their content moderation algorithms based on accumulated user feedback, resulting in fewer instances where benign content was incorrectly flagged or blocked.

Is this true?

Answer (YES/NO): NO